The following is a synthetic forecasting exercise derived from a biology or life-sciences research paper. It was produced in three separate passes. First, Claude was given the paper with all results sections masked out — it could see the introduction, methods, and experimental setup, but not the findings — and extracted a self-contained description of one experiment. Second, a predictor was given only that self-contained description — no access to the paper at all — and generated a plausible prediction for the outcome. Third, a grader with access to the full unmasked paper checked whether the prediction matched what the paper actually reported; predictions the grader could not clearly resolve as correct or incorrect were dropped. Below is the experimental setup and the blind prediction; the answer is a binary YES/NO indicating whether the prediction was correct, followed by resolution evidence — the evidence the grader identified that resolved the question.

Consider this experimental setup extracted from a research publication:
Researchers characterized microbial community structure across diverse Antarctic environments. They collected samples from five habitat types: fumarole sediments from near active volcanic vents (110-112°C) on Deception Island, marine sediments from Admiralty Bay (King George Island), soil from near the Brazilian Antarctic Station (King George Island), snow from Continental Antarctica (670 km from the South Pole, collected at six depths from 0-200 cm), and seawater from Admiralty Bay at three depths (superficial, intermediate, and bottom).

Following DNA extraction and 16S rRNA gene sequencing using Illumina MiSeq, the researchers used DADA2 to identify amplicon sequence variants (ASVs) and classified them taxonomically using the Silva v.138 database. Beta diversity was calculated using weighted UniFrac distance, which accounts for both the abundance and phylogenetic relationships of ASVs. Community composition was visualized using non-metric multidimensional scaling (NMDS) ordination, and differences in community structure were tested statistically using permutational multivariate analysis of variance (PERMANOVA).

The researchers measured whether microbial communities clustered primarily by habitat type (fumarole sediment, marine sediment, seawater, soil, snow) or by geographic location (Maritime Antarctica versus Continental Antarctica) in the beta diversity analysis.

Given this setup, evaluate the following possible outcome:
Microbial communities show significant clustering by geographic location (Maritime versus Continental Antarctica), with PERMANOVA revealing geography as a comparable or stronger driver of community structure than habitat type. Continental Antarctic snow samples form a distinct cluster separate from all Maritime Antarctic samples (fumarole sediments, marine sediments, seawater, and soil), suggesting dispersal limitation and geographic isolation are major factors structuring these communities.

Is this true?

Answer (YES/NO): NO